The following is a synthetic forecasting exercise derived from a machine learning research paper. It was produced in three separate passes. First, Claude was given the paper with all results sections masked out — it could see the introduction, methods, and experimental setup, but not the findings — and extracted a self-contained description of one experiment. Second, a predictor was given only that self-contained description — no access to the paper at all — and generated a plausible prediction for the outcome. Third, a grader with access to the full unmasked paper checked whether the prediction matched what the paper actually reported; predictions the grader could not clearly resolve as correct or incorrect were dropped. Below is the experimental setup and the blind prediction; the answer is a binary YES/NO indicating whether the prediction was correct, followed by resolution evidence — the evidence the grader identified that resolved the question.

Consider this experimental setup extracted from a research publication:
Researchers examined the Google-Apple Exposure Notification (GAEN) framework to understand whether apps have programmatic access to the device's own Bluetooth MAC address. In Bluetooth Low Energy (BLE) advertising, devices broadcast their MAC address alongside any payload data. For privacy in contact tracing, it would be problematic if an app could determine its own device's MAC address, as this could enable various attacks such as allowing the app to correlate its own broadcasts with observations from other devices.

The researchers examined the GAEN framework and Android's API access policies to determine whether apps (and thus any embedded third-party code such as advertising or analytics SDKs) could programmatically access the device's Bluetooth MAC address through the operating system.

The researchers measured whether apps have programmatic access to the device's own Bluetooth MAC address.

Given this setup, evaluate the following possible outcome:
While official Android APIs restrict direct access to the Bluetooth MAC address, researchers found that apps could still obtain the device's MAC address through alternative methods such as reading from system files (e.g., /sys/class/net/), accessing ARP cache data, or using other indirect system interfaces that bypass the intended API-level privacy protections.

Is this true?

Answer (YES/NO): NO